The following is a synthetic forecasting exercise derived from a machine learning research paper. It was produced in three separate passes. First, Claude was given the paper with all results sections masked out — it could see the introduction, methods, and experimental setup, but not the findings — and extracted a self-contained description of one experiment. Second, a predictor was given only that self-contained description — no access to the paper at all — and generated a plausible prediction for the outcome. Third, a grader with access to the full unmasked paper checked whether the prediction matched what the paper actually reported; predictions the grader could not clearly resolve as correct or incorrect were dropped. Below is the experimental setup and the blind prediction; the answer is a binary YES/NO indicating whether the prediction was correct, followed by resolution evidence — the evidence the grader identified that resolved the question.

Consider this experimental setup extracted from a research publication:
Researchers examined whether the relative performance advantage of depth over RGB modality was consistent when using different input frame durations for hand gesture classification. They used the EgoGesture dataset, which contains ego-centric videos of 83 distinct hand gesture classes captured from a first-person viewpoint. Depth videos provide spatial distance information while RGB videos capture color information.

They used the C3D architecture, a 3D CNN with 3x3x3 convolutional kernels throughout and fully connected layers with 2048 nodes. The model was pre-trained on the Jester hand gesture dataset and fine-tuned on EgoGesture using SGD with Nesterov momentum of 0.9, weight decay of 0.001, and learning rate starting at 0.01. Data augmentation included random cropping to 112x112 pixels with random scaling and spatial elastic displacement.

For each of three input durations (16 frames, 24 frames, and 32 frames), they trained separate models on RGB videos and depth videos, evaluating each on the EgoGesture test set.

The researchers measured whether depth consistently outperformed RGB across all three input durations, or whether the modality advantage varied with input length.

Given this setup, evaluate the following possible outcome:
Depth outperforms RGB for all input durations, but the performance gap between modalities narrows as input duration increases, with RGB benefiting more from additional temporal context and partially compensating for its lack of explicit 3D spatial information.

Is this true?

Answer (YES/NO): NO